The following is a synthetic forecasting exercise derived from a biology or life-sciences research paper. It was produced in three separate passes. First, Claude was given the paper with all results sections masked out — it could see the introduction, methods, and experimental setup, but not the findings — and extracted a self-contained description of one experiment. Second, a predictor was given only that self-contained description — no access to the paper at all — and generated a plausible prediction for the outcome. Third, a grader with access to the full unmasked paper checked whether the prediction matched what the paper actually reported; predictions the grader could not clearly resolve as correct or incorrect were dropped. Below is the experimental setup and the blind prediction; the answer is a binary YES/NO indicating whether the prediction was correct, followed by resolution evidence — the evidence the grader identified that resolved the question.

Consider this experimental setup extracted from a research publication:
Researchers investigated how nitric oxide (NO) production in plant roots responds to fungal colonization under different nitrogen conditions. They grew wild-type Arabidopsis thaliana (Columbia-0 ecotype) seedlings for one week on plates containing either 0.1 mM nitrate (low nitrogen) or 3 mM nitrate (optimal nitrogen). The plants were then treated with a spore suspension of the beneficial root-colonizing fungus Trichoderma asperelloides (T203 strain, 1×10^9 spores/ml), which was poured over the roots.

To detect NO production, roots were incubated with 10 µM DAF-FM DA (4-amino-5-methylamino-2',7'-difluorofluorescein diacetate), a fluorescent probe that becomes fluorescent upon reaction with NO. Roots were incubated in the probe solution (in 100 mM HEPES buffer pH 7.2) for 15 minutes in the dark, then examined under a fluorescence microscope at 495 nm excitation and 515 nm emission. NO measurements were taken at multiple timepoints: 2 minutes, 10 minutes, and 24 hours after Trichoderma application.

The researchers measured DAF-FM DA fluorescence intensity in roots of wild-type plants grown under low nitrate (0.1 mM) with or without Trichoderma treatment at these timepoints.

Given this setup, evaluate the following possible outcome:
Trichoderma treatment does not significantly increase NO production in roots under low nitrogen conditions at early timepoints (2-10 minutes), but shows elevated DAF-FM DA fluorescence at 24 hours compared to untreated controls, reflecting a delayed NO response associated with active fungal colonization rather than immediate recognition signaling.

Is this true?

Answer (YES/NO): NO